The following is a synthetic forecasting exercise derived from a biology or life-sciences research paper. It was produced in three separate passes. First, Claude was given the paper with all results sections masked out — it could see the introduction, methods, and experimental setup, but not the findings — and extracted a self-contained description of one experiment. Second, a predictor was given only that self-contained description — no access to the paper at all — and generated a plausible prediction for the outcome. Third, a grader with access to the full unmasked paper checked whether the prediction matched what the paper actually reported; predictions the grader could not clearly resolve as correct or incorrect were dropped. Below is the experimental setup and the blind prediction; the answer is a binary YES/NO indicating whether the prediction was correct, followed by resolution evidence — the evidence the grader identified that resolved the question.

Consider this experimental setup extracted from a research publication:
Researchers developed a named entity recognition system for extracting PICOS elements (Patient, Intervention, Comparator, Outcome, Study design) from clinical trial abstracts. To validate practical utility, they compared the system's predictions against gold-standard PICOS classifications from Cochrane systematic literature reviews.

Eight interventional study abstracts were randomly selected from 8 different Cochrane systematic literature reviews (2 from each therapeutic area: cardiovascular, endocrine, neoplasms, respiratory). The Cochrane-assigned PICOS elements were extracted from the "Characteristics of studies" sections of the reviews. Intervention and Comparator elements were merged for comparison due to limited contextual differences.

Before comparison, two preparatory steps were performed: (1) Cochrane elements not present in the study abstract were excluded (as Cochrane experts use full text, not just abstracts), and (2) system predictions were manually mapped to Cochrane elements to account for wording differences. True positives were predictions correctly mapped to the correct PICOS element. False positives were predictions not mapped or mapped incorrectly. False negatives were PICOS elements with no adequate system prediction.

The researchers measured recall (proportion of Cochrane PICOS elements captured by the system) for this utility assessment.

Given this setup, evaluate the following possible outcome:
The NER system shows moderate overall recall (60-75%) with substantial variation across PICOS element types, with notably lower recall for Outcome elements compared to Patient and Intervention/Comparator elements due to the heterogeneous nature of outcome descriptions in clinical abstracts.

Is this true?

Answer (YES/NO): NO